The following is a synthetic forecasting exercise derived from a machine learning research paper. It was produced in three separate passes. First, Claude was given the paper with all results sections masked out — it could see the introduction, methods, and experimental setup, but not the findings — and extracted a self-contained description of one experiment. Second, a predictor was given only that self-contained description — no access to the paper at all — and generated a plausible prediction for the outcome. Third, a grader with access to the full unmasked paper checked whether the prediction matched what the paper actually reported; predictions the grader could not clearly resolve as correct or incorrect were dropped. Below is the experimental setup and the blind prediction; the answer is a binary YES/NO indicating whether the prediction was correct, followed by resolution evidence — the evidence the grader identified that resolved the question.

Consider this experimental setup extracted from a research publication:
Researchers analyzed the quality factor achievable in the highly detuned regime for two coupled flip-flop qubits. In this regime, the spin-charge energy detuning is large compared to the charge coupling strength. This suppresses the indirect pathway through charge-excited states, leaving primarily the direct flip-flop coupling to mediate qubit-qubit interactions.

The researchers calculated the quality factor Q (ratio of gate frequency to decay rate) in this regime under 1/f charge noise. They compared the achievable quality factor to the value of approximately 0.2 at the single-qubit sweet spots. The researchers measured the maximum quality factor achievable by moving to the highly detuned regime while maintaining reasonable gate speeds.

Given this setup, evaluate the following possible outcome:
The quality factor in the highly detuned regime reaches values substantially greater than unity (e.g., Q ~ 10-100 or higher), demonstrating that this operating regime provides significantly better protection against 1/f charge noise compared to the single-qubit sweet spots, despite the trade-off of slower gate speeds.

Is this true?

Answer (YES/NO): YES